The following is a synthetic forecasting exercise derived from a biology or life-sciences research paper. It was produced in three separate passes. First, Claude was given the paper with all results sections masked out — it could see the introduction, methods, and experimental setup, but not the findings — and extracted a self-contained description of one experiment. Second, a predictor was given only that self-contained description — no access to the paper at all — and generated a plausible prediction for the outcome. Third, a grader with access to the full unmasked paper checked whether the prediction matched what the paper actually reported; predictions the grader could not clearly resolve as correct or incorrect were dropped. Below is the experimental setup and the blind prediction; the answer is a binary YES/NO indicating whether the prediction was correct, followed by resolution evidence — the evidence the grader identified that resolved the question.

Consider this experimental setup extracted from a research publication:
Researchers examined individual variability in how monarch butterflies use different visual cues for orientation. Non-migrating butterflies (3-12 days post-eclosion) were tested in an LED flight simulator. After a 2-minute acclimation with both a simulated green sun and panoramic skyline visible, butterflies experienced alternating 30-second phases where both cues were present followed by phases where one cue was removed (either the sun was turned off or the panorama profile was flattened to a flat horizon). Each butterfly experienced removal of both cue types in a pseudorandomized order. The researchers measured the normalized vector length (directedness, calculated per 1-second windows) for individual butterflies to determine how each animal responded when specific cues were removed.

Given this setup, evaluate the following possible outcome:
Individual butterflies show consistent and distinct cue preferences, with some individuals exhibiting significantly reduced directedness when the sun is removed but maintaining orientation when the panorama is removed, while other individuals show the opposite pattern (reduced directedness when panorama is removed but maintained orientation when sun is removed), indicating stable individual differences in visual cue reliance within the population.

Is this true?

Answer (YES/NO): YES